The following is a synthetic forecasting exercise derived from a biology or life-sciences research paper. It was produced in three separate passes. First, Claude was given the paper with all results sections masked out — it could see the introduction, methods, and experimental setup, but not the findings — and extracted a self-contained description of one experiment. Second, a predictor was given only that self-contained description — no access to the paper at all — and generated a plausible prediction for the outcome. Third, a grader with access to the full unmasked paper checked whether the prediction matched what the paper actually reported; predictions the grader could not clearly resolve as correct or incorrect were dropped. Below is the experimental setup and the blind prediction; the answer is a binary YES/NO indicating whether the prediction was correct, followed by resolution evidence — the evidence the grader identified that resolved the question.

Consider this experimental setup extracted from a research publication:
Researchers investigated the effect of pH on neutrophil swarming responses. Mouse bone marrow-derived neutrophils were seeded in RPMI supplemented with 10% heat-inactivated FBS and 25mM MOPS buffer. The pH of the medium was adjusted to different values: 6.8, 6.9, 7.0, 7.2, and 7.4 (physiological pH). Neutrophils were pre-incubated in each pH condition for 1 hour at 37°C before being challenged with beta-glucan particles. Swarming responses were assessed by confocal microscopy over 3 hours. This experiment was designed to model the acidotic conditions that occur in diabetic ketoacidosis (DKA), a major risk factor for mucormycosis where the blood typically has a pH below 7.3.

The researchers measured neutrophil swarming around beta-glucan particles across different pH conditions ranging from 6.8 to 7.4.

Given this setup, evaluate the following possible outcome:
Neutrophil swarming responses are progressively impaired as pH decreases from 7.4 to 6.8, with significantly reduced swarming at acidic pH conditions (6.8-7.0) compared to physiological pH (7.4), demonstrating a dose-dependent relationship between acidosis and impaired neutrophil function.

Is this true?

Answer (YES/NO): YES